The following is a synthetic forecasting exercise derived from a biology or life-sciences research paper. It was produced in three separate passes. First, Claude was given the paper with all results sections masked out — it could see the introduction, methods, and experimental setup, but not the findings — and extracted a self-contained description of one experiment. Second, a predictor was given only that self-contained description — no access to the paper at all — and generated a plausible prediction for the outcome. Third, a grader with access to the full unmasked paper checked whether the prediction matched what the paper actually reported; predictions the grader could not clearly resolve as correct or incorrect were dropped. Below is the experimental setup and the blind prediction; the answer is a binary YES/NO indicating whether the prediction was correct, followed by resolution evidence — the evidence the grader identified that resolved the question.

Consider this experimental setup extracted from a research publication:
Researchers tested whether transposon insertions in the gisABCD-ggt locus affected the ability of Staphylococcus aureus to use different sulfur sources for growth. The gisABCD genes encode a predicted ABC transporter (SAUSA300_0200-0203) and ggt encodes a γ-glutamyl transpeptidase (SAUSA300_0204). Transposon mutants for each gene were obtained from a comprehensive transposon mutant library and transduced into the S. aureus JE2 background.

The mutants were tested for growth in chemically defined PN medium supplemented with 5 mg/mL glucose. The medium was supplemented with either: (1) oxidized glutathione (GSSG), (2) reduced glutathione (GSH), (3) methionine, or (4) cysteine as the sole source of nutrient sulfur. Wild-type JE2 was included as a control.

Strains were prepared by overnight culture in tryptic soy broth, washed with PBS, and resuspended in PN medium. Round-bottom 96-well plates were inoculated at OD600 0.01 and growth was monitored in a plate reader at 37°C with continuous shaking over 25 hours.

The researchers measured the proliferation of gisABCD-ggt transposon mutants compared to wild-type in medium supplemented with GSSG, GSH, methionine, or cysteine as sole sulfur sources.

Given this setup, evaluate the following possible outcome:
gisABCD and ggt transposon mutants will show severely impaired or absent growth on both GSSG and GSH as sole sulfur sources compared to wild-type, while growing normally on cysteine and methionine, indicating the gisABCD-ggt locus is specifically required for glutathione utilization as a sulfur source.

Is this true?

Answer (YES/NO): YES